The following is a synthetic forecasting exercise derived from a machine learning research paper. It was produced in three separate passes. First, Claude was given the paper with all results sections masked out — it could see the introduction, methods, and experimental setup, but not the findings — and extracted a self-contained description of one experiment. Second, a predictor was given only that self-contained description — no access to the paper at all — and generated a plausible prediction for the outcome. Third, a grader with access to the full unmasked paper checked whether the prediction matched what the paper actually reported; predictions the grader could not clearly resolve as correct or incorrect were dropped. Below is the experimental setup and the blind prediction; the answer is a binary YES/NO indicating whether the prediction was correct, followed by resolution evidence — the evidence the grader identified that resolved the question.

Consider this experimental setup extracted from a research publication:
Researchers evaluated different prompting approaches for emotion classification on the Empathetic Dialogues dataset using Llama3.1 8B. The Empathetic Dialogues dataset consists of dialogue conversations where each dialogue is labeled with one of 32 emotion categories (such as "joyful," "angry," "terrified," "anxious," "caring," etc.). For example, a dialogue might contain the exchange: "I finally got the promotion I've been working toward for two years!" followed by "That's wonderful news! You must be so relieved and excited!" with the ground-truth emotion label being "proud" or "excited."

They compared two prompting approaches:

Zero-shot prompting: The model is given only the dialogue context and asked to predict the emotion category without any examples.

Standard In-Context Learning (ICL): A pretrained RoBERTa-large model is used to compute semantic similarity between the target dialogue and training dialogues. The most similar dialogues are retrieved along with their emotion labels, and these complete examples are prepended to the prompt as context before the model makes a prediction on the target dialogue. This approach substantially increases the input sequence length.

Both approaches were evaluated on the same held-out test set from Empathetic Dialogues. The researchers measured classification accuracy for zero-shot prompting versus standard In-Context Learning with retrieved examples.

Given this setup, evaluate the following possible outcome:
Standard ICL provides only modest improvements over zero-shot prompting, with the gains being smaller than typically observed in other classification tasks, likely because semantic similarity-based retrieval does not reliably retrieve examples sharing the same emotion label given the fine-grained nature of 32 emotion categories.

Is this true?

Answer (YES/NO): NO